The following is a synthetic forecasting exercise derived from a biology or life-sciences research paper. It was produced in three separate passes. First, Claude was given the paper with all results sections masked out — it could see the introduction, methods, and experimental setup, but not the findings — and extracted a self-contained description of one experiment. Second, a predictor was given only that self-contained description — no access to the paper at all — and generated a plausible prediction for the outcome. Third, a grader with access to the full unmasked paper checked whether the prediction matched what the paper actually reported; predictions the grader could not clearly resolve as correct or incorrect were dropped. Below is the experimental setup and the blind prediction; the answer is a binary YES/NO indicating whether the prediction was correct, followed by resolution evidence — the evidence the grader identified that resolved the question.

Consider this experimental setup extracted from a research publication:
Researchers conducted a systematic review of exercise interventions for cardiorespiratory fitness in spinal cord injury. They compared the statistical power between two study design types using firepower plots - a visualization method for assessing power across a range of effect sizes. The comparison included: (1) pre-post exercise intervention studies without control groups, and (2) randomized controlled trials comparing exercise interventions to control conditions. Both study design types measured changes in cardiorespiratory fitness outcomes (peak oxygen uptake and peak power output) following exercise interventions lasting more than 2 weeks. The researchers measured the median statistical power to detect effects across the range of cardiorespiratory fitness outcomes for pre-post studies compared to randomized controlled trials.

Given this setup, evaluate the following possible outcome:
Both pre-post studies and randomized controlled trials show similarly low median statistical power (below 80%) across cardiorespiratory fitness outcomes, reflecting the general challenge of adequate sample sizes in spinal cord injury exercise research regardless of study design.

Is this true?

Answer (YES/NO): NO